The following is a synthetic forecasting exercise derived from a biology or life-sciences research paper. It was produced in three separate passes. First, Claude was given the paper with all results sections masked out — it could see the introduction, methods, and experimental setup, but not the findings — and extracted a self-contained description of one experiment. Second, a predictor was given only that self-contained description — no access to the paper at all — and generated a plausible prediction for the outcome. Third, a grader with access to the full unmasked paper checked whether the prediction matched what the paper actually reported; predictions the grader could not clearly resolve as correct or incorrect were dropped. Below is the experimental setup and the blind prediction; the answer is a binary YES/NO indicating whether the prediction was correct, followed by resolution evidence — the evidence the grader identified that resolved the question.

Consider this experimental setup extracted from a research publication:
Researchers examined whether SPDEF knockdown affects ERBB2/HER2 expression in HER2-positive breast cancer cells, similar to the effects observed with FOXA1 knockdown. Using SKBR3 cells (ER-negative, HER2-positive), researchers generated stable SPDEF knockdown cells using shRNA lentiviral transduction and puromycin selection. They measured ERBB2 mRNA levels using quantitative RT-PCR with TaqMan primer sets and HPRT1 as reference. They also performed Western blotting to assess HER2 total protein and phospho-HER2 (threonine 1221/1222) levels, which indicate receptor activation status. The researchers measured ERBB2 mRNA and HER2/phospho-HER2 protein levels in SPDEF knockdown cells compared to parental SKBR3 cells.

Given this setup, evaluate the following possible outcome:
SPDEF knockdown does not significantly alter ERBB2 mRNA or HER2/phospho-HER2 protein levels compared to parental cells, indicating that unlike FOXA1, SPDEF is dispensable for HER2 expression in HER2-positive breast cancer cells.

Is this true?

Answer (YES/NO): NO